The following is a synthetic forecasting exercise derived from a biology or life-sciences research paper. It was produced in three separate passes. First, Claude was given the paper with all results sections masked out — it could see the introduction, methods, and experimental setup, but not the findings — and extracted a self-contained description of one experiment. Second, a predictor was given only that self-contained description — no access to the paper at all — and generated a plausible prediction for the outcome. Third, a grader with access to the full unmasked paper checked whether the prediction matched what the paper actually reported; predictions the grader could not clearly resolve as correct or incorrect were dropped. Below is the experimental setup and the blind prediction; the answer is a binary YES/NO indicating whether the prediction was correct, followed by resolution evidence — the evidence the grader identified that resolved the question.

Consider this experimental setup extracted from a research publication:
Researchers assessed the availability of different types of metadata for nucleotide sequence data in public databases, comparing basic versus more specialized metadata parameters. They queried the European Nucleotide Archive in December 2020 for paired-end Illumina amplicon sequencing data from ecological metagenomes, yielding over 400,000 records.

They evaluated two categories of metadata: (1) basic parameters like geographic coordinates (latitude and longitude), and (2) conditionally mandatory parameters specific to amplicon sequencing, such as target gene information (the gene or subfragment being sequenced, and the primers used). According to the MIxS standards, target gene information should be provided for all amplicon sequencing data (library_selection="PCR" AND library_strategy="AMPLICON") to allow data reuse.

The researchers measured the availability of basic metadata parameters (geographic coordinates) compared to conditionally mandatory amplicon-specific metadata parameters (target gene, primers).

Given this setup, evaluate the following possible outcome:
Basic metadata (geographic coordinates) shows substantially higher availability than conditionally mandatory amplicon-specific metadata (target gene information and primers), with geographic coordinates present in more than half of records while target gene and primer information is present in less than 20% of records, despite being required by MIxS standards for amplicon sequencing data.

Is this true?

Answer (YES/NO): YES